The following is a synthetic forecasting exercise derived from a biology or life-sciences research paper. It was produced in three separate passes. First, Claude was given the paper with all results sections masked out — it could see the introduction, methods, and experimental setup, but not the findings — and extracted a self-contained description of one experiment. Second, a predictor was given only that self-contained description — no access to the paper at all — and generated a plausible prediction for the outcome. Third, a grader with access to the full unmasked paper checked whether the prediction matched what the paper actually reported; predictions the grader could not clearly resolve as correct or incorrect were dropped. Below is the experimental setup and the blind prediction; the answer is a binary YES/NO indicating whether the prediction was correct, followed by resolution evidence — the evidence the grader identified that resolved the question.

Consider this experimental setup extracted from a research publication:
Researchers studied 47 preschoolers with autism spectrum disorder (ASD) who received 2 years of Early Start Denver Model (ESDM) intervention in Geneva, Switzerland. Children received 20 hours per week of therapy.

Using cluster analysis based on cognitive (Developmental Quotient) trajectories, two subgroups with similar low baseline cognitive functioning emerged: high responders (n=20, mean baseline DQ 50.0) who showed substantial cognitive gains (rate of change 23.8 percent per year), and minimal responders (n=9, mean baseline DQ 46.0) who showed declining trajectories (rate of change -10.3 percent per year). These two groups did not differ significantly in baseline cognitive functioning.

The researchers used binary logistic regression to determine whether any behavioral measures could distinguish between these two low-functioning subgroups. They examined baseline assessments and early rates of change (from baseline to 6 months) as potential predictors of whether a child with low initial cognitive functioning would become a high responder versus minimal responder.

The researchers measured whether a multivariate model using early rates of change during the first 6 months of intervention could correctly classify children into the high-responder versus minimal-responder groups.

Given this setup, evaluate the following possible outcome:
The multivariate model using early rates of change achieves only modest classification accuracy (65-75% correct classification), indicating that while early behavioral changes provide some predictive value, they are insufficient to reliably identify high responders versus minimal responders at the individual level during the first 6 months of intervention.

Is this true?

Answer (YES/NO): NO